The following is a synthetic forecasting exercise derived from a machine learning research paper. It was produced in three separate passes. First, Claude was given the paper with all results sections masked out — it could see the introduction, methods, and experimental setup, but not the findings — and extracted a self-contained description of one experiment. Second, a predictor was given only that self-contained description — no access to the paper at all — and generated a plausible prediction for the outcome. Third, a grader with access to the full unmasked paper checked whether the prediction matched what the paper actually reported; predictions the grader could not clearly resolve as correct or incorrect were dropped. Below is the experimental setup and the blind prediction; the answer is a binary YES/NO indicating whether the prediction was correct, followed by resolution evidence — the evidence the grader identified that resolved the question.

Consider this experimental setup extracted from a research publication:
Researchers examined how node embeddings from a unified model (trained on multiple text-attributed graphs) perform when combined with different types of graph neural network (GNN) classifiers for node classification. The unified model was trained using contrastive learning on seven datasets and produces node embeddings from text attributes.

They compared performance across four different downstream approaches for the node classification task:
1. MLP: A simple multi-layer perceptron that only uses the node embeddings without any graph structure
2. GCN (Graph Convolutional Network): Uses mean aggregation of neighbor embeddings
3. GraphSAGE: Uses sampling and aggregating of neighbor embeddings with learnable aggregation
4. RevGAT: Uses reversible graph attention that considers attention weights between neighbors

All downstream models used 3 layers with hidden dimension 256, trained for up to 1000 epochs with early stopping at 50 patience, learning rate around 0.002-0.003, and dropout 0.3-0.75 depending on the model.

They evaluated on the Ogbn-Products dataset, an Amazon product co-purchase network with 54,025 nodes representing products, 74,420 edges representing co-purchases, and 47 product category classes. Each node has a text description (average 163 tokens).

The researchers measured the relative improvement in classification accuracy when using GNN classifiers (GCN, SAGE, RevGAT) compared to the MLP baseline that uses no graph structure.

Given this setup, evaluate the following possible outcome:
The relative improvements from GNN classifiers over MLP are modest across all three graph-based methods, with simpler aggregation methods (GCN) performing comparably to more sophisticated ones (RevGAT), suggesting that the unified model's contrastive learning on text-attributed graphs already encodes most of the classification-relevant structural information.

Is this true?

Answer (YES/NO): NO